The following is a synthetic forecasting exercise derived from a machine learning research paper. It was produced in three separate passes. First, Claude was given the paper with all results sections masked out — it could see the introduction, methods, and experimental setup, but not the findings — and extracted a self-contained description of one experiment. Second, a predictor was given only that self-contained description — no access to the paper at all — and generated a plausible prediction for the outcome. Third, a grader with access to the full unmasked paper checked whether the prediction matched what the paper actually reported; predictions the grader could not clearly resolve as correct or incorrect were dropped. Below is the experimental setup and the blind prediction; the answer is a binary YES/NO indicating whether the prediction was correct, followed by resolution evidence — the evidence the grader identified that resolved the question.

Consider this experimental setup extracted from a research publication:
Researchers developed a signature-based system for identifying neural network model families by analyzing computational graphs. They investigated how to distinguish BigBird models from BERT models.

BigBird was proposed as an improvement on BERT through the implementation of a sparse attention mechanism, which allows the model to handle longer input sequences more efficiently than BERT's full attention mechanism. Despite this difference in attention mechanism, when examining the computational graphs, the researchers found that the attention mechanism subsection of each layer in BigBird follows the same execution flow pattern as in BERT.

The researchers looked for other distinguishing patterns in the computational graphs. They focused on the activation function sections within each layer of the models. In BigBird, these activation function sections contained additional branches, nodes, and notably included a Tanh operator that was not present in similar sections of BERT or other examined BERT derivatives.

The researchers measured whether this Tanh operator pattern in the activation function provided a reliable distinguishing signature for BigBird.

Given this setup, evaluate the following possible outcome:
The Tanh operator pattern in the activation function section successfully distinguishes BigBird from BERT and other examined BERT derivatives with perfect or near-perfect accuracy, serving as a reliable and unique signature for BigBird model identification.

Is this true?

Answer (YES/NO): YES